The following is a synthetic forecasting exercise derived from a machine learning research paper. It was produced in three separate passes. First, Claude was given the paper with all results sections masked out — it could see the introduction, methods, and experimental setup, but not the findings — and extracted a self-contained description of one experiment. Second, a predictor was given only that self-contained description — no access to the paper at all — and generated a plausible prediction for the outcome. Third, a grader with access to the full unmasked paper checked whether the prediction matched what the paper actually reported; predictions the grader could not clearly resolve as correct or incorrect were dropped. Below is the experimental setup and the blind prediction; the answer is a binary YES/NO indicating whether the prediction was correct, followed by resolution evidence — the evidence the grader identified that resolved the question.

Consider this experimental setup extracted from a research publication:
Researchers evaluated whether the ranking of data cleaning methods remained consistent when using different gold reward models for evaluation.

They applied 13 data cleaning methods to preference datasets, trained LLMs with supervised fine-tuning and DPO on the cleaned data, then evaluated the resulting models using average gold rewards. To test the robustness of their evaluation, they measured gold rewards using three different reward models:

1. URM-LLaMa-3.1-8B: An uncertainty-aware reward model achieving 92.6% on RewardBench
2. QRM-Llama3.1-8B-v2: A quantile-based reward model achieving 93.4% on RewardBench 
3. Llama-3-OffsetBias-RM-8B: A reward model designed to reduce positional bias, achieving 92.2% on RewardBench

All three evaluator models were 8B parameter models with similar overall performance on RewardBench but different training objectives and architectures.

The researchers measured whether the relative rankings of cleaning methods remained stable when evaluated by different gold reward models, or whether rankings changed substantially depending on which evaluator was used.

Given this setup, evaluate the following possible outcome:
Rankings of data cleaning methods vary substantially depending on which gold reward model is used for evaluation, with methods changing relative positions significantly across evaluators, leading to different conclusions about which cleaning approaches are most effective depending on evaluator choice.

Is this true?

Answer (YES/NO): NO